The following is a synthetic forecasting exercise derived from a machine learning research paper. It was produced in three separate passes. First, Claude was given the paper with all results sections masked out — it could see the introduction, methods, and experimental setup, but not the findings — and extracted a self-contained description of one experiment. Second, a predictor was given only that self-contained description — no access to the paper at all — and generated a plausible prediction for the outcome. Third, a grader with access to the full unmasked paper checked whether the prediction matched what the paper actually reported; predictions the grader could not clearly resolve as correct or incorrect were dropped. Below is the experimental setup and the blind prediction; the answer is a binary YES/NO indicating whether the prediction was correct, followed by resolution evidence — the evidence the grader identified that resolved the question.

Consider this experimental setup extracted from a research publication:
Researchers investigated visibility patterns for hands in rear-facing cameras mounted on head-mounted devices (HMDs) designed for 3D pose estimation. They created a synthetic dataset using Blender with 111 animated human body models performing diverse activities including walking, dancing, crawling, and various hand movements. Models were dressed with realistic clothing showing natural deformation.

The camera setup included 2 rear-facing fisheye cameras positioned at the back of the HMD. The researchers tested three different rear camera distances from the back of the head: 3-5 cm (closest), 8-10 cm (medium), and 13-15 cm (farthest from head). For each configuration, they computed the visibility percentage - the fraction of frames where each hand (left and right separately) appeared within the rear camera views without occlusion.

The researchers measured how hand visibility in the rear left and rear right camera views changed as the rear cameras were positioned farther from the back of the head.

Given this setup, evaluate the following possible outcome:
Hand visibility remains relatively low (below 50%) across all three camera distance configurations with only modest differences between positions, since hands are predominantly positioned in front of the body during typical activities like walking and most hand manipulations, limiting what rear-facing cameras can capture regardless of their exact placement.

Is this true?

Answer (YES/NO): YES